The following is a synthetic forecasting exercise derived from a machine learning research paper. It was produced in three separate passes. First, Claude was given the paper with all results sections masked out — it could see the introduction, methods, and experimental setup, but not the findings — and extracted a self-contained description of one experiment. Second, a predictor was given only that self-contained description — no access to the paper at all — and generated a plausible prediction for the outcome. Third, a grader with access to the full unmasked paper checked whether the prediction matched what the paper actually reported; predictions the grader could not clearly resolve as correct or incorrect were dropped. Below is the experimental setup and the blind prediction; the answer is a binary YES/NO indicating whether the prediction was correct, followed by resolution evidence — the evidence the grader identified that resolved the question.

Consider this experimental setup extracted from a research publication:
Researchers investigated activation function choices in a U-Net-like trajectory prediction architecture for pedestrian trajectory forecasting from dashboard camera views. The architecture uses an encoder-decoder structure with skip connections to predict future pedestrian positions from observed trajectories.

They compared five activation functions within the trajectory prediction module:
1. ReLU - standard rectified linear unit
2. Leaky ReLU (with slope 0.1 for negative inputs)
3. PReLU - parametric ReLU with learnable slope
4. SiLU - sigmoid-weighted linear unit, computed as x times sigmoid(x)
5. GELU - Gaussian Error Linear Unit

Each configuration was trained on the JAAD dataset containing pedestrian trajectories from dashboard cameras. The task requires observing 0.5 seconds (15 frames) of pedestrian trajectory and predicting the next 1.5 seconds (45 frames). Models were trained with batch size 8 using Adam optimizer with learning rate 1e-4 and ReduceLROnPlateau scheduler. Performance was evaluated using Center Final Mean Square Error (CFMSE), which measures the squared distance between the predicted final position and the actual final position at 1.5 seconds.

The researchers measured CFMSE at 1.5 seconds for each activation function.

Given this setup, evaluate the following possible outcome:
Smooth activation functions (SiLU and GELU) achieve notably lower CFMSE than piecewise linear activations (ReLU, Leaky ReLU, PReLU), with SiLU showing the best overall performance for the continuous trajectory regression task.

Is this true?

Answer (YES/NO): NO